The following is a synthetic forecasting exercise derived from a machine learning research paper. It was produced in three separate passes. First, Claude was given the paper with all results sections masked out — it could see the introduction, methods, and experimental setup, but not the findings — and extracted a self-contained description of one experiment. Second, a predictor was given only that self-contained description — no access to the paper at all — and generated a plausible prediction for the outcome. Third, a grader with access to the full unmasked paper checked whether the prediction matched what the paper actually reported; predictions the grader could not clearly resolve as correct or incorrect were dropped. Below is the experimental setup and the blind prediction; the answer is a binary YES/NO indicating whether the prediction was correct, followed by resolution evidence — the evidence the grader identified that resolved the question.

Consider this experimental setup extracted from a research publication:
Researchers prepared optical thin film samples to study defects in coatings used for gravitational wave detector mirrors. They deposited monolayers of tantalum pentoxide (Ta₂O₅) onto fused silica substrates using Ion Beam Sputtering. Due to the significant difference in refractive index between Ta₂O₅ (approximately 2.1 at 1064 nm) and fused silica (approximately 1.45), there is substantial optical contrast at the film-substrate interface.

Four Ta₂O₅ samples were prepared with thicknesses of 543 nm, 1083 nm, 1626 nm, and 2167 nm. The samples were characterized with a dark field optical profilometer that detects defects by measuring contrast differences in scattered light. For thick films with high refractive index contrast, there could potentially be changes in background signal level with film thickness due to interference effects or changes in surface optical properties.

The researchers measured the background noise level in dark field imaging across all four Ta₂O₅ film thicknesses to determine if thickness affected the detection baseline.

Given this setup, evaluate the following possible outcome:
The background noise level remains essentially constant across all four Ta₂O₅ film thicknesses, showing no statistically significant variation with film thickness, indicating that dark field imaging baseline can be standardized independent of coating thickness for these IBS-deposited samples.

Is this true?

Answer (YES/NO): YES